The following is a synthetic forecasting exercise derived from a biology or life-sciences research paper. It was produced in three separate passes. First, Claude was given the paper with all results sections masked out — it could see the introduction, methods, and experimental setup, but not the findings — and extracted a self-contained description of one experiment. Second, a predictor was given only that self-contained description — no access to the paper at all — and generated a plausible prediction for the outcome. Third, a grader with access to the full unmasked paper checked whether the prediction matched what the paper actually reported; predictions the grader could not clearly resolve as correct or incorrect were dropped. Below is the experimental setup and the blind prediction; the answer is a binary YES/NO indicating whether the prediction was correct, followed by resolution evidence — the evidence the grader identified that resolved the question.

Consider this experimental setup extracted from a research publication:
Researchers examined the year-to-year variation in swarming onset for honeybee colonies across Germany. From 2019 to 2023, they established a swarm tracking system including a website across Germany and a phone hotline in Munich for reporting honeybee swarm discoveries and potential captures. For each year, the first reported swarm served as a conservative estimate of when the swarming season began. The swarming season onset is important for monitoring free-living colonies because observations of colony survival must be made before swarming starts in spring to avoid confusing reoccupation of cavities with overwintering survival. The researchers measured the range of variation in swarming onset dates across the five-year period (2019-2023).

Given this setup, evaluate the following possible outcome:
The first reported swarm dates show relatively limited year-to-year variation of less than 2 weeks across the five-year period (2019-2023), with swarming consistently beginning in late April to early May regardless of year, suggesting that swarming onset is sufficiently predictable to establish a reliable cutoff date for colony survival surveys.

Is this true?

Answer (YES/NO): NO